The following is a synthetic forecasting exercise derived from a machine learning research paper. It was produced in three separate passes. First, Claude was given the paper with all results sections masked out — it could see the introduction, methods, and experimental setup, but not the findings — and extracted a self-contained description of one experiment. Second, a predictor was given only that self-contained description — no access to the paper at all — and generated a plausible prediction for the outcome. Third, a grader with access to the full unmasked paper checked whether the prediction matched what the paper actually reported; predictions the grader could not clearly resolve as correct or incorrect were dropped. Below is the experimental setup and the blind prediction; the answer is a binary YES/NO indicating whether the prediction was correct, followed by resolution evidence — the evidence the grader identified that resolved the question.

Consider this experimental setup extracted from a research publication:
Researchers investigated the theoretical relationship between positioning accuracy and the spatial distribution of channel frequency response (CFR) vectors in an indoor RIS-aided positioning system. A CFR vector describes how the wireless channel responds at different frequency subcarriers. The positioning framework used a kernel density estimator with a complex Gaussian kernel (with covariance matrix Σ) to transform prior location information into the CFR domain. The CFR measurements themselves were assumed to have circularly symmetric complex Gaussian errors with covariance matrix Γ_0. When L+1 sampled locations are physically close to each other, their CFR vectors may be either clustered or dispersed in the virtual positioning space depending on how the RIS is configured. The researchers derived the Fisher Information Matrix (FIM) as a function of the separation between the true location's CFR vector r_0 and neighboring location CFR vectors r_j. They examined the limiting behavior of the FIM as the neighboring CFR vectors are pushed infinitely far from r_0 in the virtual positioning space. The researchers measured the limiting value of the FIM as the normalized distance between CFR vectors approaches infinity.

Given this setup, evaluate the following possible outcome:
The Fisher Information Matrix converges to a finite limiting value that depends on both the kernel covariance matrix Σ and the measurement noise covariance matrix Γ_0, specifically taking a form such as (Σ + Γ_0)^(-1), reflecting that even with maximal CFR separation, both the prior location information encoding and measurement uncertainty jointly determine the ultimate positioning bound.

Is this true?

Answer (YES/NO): NO